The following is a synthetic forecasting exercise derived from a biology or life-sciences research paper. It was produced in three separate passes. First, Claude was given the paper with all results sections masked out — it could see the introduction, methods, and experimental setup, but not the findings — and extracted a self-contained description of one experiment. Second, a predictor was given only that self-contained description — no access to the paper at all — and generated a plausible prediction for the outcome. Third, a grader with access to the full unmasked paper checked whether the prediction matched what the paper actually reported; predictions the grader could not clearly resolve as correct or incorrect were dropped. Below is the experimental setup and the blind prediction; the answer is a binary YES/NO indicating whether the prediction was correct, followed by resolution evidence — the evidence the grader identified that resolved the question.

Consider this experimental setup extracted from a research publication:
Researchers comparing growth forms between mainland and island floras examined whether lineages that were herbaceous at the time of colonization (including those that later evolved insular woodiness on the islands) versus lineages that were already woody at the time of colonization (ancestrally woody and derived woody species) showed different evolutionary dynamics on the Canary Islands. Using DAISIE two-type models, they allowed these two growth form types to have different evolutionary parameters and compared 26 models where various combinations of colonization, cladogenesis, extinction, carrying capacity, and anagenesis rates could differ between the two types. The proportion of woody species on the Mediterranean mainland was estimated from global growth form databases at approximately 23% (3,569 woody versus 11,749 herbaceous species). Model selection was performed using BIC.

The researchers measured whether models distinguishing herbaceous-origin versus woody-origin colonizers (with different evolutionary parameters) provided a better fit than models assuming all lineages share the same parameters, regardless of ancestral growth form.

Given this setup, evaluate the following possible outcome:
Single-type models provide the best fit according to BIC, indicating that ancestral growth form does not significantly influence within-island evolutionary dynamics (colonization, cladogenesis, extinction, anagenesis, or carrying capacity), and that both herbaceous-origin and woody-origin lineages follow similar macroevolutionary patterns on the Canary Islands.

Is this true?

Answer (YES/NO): NO